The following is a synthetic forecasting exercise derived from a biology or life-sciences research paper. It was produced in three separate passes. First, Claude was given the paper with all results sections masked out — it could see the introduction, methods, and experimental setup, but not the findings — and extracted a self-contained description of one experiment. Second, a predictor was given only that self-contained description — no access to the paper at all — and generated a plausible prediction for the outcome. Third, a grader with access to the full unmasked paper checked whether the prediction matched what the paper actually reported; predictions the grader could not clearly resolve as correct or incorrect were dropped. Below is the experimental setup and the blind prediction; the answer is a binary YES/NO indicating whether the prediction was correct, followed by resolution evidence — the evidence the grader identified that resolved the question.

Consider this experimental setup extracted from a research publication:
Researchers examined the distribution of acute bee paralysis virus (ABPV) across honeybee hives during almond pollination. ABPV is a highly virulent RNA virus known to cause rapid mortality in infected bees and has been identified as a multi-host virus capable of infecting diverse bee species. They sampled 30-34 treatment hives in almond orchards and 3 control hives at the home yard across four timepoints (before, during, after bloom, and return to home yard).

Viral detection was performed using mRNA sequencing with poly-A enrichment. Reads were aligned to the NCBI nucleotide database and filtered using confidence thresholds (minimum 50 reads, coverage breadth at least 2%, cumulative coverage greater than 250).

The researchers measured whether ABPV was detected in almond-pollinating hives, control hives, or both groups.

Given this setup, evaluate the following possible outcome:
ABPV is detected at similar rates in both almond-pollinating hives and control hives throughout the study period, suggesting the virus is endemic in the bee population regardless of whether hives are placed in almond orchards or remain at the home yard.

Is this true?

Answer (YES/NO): NO